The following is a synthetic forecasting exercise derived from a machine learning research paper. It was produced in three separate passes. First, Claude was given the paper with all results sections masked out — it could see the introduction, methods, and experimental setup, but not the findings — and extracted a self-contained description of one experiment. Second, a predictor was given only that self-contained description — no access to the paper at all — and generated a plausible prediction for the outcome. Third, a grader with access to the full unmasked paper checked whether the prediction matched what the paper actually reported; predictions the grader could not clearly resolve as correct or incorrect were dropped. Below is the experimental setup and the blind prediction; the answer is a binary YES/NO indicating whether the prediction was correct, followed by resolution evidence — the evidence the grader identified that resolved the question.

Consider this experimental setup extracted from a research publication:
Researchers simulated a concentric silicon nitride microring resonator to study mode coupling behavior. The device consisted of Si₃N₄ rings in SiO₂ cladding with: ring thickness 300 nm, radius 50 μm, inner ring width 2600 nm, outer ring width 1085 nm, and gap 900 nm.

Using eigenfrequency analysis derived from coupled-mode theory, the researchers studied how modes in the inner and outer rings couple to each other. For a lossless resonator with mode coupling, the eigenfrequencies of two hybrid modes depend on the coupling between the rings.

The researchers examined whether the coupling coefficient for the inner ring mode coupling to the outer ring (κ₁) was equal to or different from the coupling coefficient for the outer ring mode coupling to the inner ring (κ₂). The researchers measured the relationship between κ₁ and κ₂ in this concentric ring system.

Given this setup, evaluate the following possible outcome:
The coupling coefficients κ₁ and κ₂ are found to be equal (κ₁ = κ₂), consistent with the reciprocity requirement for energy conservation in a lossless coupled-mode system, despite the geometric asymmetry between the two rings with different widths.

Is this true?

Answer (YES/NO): NO